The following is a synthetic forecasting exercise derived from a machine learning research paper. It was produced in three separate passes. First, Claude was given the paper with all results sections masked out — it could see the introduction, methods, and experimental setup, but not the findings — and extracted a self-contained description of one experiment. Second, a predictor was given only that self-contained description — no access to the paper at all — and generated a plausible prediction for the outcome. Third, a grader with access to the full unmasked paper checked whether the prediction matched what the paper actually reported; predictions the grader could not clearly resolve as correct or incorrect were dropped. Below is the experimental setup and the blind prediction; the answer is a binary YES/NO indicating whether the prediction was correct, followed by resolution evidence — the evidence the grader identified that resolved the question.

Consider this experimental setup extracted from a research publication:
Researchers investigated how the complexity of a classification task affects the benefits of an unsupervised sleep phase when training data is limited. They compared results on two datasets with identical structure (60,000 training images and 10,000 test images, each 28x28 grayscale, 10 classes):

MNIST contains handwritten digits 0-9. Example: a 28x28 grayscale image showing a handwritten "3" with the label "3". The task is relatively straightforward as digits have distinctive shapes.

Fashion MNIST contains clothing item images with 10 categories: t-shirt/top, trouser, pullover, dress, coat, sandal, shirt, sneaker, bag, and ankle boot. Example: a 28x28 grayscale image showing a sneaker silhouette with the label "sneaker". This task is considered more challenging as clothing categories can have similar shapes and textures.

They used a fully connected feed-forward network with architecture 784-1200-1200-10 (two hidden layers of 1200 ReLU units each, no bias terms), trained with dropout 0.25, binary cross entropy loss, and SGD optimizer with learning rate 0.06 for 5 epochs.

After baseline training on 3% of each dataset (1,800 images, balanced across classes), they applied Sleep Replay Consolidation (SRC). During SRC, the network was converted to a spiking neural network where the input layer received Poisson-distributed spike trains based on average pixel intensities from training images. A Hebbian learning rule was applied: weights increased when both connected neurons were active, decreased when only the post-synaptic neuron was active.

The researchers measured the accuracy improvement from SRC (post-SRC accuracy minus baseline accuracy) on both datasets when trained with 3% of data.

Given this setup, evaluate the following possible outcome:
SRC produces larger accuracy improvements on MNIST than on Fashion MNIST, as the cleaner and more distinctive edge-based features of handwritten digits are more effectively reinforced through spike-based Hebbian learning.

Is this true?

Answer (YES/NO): YES